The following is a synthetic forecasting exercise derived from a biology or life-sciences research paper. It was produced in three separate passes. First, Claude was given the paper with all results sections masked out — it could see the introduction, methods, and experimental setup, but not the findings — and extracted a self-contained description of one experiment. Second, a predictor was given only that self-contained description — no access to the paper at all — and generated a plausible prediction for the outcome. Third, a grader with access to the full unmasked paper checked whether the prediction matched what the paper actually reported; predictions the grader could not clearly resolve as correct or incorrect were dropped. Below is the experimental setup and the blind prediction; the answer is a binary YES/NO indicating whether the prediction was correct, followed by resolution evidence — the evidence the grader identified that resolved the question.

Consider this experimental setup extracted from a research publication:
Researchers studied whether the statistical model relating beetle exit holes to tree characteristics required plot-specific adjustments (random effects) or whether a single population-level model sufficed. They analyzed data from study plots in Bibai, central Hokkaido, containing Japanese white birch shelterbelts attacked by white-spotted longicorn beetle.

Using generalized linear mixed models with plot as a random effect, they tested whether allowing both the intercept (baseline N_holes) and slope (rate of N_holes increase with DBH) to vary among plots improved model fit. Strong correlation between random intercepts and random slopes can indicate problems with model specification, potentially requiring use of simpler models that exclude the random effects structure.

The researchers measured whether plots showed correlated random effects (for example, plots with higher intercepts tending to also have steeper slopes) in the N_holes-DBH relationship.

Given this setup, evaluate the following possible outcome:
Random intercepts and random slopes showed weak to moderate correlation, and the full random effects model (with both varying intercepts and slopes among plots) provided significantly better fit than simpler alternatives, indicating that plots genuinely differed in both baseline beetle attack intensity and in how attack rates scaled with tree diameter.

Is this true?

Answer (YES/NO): NO